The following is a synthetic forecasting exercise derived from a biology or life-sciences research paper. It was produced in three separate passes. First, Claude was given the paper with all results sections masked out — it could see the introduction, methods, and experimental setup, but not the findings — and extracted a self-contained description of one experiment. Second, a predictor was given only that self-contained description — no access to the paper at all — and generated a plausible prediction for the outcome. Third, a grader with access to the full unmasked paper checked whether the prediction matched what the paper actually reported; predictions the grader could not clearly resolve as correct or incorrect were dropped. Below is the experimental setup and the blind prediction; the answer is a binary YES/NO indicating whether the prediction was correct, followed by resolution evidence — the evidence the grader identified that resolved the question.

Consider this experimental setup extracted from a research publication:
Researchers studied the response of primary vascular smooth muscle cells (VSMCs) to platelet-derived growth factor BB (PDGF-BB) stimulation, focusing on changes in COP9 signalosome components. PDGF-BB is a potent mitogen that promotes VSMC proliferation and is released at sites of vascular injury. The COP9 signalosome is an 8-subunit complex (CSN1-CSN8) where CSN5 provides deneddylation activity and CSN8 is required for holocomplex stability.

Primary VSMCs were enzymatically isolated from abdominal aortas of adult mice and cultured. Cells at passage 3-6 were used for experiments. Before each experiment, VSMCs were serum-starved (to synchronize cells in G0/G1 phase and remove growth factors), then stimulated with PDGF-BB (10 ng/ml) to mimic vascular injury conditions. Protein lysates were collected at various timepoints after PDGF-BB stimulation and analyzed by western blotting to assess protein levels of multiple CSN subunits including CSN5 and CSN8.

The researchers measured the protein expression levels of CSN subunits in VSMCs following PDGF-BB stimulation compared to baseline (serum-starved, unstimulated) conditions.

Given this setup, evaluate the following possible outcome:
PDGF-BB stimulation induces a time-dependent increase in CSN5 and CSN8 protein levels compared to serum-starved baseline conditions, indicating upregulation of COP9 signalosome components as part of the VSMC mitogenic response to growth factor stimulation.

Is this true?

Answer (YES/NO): YES